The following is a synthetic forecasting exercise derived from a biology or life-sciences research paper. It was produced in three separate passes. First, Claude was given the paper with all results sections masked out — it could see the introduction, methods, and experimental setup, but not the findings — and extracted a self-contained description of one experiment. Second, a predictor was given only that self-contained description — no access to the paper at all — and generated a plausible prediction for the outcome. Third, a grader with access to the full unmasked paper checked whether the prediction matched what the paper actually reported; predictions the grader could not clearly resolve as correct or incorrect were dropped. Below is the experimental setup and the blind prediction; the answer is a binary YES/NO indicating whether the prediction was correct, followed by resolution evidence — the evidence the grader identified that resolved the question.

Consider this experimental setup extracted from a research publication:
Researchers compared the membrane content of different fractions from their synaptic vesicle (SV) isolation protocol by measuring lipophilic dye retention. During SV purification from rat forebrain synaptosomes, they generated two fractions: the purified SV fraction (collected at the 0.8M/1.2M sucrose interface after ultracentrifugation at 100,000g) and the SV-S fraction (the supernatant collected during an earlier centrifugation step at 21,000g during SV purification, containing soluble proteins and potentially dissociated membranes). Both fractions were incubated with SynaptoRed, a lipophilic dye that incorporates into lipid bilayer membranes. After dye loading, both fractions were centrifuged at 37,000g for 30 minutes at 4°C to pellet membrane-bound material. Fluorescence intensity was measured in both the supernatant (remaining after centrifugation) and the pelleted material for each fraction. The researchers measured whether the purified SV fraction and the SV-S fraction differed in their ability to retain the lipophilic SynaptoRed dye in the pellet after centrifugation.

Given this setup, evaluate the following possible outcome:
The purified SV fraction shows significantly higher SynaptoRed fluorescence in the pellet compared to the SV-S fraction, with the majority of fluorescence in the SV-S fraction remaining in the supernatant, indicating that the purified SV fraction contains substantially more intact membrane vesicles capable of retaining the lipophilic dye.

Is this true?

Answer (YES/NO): YES